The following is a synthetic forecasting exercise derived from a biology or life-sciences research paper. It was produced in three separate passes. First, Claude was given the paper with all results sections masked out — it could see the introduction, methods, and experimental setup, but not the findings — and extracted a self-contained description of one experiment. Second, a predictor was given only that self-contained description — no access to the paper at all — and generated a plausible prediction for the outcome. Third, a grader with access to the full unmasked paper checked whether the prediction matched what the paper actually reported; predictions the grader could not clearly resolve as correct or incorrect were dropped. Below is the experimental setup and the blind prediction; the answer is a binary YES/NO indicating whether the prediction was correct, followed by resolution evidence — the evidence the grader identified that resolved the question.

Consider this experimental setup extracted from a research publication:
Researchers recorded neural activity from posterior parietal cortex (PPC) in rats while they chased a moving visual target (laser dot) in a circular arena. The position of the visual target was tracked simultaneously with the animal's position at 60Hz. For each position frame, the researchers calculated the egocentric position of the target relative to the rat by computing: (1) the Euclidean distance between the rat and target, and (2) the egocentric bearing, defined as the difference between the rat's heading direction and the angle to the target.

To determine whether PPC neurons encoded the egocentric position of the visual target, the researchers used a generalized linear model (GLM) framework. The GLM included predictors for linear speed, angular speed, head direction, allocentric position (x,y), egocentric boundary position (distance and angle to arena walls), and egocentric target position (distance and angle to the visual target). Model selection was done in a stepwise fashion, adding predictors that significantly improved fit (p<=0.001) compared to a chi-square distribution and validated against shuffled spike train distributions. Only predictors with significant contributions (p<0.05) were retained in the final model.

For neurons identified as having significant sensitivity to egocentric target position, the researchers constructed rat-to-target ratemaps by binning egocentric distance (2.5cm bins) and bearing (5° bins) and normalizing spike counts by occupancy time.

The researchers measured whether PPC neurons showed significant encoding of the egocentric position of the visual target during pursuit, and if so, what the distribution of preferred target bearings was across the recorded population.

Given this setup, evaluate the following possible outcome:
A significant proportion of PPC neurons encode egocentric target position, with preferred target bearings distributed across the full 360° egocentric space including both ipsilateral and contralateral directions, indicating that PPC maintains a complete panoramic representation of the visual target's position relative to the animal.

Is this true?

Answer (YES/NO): NO